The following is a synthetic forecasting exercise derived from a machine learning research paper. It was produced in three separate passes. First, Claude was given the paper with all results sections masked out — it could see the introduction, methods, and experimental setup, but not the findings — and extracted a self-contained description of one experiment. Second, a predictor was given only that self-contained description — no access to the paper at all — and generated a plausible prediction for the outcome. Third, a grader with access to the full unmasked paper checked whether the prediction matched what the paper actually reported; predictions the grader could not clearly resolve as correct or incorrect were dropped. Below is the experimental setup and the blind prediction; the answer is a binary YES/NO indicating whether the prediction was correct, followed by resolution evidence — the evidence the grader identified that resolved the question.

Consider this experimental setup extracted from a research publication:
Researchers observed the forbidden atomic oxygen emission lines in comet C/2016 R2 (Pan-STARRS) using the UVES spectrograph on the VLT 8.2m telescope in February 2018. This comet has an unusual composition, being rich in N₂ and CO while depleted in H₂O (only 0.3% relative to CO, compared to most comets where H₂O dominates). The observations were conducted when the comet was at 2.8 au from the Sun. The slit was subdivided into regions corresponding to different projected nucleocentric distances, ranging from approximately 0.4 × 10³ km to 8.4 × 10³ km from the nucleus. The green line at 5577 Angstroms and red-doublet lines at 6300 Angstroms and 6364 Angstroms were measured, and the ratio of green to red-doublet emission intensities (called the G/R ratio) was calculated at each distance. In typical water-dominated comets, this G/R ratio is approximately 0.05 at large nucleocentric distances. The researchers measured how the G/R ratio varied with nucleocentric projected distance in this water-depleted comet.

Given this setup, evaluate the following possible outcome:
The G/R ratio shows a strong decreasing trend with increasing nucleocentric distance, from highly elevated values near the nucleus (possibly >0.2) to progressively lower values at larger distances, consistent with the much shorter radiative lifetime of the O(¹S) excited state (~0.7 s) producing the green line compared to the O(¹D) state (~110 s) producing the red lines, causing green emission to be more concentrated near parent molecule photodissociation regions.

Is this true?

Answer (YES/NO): NO